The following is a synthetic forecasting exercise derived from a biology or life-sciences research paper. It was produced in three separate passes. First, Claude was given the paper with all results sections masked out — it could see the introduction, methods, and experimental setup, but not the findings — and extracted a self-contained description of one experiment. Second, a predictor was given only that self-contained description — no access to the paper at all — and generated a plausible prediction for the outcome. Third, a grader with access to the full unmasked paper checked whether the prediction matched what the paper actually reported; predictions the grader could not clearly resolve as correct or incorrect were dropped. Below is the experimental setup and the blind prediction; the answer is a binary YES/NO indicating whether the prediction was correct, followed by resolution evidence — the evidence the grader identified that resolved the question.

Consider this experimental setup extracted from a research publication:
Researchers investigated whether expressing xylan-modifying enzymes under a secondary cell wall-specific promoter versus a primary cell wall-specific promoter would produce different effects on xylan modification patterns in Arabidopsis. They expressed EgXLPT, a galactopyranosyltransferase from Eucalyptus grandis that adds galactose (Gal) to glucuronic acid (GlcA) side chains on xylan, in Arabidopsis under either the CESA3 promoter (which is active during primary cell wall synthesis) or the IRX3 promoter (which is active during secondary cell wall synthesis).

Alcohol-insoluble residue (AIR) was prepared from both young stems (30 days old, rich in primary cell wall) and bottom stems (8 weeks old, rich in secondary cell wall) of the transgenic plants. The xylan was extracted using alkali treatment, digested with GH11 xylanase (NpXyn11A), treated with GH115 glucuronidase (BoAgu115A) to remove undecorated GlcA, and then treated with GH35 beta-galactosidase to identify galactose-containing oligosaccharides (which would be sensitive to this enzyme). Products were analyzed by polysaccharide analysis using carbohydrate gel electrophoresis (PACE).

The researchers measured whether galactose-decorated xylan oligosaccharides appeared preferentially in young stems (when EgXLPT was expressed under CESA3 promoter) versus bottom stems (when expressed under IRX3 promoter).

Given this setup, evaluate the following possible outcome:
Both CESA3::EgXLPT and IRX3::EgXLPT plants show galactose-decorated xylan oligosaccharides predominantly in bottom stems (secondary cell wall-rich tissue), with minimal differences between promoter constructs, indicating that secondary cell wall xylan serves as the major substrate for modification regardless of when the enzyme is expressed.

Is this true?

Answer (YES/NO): NO